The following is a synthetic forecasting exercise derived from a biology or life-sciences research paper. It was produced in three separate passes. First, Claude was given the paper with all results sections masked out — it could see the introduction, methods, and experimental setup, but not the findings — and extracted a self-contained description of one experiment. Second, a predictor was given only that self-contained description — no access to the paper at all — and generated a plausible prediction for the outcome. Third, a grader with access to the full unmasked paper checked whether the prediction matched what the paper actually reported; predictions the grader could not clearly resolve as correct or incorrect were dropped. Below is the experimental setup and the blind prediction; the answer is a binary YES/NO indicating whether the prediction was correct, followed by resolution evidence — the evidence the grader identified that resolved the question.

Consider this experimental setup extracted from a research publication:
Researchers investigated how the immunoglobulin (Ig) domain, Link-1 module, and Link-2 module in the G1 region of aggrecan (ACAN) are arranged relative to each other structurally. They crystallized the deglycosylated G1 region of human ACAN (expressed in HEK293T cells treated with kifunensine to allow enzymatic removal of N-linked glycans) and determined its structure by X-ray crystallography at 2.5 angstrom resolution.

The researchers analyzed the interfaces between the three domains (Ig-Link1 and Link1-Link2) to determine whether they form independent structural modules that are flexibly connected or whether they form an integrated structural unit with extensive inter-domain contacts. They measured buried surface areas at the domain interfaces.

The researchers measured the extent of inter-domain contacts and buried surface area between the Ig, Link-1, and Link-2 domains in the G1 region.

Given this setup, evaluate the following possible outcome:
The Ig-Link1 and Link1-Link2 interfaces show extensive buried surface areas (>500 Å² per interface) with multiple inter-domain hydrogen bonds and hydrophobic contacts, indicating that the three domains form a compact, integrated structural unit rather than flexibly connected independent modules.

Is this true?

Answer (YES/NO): NO